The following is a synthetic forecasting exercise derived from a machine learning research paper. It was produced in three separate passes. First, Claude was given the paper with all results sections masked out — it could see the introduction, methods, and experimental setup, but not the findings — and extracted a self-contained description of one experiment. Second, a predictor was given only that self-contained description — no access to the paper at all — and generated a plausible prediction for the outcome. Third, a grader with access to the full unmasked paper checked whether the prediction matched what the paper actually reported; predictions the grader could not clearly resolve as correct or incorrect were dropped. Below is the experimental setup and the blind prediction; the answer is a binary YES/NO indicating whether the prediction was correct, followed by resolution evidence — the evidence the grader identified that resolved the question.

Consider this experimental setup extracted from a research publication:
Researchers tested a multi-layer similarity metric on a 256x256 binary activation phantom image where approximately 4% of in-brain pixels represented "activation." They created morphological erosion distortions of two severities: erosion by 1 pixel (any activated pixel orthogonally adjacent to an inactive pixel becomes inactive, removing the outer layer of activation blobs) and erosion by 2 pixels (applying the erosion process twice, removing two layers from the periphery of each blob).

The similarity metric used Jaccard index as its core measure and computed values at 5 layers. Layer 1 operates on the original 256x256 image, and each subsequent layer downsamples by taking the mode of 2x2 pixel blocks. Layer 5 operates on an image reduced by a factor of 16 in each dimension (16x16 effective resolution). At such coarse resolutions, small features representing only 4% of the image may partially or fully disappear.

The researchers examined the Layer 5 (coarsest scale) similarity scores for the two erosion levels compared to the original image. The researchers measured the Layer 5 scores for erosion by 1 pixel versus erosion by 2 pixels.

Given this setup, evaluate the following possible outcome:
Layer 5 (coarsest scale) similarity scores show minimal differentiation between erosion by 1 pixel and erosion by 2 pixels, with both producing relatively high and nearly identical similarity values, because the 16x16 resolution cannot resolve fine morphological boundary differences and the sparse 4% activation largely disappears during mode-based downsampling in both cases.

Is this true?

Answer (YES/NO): NO